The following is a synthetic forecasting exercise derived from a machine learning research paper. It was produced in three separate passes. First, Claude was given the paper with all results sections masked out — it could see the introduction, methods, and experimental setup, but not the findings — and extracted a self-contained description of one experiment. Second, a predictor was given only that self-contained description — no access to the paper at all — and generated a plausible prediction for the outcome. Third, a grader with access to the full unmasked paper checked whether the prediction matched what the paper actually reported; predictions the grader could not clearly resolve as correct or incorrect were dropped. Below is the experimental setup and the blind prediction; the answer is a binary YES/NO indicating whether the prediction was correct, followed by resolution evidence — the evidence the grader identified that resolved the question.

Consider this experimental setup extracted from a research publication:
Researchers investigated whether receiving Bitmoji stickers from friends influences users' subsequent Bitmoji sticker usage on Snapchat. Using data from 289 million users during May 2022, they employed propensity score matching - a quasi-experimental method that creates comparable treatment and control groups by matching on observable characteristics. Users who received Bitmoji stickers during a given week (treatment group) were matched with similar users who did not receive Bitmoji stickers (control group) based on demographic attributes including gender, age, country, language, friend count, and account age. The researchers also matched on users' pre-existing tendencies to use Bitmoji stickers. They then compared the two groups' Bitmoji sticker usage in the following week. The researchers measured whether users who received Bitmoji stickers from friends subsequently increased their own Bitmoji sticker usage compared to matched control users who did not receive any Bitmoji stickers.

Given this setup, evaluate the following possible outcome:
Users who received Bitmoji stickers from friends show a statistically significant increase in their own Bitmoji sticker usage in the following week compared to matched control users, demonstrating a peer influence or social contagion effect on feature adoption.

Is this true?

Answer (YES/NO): YES